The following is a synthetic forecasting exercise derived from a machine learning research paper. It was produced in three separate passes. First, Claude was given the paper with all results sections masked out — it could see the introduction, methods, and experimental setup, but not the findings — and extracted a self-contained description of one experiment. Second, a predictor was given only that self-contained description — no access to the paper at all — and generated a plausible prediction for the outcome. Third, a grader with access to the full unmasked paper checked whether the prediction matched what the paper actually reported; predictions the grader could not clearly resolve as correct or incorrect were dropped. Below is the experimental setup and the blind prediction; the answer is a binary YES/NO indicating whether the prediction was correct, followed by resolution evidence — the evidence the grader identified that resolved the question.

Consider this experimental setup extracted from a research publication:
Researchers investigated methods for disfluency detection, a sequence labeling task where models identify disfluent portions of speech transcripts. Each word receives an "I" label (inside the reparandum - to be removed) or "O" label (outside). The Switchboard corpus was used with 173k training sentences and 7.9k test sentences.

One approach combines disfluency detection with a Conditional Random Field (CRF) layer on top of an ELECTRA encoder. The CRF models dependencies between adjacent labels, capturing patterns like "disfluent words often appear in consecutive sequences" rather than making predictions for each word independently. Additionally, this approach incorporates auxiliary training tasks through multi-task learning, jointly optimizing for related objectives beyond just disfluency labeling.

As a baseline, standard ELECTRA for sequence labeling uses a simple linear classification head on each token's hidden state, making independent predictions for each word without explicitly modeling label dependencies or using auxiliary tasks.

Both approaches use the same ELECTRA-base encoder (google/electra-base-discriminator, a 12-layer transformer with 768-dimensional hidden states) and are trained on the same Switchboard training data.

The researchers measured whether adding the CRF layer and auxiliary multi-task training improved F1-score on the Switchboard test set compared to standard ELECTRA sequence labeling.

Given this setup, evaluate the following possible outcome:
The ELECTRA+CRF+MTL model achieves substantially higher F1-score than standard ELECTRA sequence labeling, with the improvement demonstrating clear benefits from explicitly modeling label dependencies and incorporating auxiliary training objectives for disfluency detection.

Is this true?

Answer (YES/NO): NO